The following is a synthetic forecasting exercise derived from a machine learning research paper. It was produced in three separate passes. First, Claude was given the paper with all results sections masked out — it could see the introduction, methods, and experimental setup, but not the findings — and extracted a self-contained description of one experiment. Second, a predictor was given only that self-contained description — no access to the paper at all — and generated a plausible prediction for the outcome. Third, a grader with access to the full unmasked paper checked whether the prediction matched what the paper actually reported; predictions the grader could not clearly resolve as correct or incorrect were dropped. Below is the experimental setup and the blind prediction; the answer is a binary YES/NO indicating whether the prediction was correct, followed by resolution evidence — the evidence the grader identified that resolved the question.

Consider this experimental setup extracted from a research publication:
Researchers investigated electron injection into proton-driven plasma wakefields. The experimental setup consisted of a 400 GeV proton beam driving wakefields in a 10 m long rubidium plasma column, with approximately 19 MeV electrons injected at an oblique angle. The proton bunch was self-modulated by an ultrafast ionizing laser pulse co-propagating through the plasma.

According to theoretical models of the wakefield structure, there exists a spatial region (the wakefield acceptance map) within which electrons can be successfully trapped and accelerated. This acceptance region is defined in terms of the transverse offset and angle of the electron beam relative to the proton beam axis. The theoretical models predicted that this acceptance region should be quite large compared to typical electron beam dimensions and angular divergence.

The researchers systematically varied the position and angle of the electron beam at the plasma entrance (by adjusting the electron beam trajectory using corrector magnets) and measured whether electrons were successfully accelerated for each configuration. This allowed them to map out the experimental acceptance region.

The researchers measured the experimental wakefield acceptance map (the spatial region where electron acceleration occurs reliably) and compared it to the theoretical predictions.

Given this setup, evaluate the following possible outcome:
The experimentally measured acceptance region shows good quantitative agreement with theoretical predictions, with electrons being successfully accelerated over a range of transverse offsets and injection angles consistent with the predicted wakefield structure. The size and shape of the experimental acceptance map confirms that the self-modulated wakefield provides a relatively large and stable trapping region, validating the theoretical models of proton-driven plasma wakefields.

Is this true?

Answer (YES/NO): YES